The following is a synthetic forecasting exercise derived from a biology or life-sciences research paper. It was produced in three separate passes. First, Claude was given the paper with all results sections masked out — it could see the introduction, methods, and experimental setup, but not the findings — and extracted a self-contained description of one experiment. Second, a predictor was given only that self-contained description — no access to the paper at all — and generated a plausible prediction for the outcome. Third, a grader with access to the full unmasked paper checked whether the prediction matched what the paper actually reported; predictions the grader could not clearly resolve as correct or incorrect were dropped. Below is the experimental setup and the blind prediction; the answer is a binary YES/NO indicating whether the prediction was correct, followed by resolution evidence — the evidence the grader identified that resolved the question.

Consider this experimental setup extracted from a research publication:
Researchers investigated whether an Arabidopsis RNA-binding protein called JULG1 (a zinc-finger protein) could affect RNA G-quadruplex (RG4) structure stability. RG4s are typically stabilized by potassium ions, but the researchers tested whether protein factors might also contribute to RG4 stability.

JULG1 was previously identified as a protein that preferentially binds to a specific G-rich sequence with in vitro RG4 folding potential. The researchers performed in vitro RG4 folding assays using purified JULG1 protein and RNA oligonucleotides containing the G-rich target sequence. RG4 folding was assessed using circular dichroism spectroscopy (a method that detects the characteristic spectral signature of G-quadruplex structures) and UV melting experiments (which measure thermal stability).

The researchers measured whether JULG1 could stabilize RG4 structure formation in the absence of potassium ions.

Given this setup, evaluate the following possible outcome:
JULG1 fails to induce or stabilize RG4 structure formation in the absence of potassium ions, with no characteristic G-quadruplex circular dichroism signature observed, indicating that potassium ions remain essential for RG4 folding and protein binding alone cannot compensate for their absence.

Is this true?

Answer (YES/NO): NO